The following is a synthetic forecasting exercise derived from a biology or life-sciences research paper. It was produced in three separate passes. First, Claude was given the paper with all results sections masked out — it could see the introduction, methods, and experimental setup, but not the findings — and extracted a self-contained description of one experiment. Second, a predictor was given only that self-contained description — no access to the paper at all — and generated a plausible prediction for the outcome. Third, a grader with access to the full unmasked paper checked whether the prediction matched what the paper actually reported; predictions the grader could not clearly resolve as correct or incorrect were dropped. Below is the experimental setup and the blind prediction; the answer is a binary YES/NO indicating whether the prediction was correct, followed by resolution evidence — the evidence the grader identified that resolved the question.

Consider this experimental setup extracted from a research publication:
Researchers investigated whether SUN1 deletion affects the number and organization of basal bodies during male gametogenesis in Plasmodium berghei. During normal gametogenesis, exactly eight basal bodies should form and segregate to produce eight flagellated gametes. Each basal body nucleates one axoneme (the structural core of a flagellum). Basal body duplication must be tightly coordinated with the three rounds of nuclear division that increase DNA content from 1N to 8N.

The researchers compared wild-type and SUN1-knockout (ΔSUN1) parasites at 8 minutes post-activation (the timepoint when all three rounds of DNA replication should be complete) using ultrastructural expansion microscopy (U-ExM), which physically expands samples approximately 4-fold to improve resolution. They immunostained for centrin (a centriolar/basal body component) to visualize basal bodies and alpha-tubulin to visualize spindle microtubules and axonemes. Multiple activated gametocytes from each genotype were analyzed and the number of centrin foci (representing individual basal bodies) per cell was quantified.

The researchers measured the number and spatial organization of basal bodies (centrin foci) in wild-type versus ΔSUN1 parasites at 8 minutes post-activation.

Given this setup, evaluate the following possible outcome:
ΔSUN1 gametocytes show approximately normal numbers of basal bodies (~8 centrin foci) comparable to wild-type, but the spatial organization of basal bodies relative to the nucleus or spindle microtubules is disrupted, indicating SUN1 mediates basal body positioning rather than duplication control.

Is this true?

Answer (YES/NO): YES